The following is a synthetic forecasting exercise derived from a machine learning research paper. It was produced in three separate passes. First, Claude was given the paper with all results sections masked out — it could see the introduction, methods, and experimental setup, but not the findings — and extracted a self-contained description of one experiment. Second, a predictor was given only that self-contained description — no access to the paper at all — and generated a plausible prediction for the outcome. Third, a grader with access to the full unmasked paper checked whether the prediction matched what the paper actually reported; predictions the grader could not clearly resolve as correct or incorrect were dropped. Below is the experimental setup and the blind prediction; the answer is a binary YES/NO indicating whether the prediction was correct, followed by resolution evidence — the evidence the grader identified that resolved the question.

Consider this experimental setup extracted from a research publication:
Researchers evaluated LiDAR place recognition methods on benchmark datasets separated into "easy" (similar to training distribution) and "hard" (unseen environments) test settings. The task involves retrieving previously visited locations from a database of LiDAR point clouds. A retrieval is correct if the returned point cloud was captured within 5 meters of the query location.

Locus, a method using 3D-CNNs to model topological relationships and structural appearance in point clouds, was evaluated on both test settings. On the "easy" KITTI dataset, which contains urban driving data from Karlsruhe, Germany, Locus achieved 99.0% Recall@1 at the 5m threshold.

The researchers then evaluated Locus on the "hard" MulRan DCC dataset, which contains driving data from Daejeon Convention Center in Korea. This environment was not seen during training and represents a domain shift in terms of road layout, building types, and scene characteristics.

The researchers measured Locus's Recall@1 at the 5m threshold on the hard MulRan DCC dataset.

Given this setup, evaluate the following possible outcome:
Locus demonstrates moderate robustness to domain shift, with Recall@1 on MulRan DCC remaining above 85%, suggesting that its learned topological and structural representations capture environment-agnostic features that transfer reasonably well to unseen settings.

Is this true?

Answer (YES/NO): NO